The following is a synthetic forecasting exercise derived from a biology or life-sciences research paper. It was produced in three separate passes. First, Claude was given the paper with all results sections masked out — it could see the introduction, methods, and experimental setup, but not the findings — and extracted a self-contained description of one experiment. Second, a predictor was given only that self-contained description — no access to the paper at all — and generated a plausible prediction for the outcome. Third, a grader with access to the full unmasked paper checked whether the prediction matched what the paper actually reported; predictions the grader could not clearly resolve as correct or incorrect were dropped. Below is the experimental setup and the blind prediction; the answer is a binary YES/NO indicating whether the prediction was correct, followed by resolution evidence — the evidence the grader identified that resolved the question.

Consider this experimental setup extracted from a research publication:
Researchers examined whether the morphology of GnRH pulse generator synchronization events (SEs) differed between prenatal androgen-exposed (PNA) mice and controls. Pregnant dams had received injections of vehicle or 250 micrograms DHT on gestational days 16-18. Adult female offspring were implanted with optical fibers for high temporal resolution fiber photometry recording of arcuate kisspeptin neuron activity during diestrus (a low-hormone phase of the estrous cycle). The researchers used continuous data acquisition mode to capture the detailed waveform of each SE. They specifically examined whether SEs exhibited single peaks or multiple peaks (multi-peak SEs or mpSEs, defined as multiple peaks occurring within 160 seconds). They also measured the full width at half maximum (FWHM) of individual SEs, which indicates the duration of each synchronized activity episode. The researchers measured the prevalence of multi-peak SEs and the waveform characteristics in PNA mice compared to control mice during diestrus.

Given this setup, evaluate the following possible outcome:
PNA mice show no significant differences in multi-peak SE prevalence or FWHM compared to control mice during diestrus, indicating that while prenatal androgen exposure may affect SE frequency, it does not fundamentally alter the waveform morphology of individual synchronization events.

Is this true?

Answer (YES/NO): YES